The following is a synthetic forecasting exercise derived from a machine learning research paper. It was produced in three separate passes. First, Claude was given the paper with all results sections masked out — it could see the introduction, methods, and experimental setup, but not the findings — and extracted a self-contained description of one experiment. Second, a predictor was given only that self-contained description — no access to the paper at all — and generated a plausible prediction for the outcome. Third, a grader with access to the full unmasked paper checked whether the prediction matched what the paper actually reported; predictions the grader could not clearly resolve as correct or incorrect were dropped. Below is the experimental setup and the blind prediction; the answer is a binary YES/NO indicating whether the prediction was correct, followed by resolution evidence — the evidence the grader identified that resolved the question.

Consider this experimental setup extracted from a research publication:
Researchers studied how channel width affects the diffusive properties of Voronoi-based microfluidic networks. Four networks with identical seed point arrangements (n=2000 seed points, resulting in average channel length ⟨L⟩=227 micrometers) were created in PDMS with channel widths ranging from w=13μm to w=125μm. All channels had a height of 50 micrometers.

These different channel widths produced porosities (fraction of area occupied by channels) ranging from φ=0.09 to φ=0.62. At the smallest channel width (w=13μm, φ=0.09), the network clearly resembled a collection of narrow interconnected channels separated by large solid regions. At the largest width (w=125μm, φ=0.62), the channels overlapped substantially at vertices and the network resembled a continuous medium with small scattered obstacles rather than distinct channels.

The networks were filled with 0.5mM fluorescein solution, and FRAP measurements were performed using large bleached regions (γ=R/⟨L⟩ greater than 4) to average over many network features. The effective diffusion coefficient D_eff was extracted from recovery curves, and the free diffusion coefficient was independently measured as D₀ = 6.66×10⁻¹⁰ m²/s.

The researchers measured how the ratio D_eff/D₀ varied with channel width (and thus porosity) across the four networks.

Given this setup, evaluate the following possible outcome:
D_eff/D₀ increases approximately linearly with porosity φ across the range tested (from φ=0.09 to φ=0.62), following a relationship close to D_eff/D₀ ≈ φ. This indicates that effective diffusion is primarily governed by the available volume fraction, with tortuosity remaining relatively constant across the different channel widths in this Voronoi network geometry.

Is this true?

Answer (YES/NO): NO